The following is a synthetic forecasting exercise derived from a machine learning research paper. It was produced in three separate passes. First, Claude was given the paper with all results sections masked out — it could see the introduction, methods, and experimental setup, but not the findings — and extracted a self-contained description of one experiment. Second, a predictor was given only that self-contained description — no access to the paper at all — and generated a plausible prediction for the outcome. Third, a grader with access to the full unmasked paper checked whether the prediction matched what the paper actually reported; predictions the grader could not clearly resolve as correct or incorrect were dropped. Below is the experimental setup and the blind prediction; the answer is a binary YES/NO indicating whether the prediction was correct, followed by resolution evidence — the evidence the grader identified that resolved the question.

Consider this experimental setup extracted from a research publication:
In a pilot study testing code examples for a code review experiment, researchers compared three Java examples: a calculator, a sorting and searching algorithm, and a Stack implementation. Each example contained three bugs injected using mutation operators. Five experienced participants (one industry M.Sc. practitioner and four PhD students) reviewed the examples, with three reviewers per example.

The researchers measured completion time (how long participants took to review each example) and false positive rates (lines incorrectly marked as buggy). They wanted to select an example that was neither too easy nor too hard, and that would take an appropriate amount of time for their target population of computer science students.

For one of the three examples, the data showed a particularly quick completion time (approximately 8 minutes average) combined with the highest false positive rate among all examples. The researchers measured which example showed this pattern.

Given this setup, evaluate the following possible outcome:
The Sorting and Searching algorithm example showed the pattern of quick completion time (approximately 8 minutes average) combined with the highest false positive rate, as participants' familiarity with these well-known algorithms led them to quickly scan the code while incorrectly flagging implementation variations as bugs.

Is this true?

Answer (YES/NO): NO